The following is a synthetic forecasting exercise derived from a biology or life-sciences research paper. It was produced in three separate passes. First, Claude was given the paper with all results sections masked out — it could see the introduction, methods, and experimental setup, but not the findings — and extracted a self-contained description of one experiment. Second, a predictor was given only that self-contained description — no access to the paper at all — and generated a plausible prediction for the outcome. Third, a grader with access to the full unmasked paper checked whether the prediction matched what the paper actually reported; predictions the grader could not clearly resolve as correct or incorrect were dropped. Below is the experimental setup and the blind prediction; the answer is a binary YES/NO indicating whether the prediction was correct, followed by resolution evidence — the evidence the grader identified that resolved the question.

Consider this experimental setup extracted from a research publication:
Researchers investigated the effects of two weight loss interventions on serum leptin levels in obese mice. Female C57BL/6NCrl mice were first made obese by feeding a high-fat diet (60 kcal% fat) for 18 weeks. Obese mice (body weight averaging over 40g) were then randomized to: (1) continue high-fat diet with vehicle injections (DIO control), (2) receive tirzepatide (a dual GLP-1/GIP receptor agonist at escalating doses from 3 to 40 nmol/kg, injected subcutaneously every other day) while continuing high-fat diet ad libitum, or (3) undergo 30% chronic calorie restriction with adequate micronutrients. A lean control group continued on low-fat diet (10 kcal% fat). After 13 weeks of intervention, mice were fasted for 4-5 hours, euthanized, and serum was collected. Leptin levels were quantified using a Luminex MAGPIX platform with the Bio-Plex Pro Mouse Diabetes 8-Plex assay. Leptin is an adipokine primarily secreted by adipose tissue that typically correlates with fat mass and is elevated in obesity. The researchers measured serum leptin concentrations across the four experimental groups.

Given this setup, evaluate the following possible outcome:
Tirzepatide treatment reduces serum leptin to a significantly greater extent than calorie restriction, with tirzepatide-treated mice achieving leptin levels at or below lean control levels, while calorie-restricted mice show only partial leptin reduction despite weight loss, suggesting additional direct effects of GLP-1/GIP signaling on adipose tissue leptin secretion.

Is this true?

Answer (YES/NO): NO